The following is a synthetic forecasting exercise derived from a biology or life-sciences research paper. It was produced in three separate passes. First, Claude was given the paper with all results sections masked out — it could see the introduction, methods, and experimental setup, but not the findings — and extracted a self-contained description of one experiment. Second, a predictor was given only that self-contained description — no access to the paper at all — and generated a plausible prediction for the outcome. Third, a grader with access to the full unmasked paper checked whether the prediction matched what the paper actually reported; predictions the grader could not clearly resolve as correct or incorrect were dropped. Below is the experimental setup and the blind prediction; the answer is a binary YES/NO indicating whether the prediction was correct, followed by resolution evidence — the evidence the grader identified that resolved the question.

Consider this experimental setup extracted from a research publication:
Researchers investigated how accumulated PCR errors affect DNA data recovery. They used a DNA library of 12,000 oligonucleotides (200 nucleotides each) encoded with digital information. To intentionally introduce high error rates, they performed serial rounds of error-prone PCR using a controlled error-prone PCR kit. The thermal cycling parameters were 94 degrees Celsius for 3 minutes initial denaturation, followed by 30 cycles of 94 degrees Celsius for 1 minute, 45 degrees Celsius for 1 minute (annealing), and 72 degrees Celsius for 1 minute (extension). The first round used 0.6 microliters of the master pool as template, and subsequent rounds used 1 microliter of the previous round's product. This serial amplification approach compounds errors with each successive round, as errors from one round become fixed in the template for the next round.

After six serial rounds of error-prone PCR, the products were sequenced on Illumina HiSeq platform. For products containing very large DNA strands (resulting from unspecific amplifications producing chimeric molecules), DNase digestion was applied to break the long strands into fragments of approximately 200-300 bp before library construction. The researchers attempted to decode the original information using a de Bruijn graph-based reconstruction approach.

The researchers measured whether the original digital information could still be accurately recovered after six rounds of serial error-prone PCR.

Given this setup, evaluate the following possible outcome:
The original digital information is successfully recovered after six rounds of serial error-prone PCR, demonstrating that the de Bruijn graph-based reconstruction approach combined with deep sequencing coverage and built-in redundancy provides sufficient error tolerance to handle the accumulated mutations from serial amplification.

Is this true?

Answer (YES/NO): YES